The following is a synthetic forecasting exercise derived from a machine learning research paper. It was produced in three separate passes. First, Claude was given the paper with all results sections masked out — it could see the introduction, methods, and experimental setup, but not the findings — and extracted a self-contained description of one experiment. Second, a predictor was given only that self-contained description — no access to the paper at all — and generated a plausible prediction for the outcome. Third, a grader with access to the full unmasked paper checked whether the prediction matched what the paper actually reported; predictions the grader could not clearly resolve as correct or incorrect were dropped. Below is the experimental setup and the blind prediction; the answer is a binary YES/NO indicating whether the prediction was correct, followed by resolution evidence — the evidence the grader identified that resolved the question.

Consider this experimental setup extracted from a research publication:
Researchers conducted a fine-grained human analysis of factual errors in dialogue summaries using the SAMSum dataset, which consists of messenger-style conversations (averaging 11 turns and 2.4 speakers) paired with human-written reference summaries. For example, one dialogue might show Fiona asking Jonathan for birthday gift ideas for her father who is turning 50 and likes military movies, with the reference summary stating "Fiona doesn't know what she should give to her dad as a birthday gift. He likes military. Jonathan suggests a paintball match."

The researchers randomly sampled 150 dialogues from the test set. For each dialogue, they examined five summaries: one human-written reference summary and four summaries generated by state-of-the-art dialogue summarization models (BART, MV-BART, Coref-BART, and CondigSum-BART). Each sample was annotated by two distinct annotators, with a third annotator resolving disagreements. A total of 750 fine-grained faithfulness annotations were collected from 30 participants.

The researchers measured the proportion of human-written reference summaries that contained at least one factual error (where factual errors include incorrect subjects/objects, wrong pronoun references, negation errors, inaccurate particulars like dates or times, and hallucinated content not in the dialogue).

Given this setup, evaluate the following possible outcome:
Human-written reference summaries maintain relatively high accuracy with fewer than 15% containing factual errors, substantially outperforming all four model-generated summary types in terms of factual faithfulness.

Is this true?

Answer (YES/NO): NO